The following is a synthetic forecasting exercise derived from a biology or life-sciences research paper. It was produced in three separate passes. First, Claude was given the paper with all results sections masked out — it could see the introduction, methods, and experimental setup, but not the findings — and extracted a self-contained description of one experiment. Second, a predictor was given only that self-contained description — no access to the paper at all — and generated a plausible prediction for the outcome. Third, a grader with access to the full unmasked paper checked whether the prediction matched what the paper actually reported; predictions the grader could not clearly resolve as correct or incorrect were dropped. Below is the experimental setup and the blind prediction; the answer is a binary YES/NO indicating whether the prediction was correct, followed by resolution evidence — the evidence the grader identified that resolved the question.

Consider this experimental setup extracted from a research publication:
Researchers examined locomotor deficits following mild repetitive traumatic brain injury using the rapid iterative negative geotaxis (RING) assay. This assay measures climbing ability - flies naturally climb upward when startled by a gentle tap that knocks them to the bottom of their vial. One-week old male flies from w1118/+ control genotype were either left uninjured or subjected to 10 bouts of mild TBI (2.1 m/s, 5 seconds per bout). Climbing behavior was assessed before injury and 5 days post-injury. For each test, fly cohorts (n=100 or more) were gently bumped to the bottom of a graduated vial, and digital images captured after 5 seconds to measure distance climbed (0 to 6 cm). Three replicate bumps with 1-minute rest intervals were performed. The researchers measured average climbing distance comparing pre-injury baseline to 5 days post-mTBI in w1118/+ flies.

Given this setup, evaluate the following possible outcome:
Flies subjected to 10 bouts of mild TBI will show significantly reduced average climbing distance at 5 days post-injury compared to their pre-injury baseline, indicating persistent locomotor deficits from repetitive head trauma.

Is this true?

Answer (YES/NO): NO